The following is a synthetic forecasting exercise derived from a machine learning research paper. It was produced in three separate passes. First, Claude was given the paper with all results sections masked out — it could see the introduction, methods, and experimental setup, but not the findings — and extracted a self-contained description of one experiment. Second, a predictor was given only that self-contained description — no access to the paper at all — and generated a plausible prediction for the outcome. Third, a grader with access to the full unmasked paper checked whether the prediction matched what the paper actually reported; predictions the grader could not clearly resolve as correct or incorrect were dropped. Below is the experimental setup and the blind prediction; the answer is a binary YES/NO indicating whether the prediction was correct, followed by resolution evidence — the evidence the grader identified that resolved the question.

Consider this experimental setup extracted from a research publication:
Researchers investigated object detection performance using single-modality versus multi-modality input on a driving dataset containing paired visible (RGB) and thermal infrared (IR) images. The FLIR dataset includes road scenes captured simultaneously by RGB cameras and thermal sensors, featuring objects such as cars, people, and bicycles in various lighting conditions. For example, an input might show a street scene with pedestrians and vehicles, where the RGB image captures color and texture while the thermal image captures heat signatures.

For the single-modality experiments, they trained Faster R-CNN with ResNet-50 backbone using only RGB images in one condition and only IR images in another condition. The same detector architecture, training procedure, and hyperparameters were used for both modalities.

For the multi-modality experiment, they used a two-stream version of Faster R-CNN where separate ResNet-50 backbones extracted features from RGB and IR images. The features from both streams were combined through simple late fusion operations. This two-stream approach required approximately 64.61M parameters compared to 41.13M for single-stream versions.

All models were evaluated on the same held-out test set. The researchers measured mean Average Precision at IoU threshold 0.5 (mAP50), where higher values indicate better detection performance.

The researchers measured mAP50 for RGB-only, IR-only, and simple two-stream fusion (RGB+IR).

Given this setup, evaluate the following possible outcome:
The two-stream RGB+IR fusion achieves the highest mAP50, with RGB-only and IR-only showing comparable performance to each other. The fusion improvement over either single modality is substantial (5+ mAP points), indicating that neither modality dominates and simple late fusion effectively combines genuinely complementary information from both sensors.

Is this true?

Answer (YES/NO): NO